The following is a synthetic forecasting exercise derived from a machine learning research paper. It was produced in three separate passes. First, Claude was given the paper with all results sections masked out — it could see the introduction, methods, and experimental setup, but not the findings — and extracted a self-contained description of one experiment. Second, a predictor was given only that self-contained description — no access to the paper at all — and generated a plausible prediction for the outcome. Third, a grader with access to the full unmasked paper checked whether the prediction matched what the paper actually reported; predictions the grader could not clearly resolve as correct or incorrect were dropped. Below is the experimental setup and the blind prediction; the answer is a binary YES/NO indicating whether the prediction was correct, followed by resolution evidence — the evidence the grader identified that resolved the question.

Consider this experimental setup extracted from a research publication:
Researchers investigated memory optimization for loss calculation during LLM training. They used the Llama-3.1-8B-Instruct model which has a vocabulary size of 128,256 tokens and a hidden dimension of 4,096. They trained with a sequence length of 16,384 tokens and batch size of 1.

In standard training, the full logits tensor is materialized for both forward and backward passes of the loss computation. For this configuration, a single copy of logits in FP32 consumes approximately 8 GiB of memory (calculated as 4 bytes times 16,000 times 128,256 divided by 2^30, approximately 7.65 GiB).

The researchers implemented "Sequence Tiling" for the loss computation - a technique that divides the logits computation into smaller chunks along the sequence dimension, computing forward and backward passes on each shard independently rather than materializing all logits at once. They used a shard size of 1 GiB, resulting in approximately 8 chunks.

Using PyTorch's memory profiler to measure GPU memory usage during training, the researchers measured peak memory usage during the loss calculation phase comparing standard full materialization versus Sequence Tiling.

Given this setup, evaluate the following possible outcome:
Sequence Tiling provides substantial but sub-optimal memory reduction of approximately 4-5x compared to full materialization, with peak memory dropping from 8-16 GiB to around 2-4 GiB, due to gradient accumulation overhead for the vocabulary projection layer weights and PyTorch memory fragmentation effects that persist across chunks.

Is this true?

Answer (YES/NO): NO